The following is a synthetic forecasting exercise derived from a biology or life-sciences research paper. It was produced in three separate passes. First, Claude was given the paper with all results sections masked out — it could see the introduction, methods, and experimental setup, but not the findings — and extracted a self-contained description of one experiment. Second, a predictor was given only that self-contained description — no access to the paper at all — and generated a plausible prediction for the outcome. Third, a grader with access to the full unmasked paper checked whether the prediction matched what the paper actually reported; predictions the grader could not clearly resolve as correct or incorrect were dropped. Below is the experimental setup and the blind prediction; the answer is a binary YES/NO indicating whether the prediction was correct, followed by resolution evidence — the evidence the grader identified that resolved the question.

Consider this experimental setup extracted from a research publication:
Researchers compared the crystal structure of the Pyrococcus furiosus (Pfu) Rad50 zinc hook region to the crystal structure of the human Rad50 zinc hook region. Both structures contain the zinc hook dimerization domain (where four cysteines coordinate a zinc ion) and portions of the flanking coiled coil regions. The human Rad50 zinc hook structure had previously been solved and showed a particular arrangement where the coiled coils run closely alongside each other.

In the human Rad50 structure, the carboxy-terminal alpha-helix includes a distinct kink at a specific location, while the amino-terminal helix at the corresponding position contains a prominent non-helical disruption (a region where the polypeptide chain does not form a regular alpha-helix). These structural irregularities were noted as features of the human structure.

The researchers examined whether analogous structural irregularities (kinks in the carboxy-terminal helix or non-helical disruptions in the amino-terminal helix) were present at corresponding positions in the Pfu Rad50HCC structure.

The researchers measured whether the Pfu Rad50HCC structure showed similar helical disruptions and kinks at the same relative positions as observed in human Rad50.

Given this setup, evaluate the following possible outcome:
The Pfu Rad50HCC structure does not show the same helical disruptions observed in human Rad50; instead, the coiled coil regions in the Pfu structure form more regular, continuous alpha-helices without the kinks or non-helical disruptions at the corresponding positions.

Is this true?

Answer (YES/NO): YES